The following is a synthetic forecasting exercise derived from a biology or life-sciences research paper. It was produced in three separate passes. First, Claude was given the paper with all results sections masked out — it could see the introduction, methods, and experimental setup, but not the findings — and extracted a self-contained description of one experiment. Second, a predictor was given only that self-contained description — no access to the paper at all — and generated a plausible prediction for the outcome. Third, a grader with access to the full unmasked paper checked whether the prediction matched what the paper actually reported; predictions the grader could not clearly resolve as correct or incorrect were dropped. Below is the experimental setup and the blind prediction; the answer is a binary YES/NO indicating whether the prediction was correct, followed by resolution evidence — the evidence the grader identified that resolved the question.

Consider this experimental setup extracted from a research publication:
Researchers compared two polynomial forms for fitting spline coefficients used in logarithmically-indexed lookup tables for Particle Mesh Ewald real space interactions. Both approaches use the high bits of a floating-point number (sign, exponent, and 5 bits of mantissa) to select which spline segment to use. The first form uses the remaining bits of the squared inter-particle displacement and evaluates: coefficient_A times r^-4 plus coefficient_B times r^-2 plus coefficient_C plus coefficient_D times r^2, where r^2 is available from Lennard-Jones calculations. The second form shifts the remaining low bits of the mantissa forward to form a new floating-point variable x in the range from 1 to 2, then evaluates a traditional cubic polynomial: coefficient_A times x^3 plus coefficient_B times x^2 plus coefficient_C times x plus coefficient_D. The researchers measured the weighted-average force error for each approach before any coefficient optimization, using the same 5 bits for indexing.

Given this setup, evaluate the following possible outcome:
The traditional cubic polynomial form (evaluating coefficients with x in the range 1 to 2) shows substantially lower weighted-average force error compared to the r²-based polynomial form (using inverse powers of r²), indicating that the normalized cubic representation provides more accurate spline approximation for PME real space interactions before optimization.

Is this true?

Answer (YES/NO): YES